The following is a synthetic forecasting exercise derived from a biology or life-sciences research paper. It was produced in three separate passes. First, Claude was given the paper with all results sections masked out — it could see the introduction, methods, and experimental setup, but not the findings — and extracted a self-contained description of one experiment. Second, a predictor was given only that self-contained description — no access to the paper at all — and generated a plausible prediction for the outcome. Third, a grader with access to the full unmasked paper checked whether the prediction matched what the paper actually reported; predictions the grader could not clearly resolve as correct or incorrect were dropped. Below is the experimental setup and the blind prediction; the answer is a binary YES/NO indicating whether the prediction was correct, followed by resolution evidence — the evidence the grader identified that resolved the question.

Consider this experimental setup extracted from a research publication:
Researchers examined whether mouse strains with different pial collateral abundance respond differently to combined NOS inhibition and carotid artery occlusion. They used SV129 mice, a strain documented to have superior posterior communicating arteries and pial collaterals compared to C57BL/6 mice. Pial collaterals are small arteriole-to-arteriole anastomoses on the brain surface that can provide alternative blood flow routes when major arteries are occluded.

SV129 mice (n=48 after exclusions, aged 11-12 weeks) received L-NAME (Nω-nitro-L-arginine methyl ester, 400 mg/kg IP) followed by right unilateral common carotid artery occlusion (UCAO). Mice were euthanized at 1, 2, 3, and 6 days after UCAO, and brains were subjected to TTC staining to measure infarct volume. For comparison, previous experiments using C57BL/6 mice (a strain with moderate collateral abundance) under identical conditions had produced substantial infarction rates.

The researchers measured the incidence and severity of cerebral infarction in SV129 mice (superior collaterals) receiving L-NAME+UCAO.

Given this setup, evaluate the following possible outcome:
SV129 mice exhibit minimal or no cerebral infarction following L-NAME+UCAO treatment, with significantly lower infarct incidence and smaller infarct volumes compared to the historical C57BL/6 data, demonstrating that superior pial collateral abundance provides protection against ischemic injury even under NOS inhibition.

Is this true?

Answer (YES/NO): NO